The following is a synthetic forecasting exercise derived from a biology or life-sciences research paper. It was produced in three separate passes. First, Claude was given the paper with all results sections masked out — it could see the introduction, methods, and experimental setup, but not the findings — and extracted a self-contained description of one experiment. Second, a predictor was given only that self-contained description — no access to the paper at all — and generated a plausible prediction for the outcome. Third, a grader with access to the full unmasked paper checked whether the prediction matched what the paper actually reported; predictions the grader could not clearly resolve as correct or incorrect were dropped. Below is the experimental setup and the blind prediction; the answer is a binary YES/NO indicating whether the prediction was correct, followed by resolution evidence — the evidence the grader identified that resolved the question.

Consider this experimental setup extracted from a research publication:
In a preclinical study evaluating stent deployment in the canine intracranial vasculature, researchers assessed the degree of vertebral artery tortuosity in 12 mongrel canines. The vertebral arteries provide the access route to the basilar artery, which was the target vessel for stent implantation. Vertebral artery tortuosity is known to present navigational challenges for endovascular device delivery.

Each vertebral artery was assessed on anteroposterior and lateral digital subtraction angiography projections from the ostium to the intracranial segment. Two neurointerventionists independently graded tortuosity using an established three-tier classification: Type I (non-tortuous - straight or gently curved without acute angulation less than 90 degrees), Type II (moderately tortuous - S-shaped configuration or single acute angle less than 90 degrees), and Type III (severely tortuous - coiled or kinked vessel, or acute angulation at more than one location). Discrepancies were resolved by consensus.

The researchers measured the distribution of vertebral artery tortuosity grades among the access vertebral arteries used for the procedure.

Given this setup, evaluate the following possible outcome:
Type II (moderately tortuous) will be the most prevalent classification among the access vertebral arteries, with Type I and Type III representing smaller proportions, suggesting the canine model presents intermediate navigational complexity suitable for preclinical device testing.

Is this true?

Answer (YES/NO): YES